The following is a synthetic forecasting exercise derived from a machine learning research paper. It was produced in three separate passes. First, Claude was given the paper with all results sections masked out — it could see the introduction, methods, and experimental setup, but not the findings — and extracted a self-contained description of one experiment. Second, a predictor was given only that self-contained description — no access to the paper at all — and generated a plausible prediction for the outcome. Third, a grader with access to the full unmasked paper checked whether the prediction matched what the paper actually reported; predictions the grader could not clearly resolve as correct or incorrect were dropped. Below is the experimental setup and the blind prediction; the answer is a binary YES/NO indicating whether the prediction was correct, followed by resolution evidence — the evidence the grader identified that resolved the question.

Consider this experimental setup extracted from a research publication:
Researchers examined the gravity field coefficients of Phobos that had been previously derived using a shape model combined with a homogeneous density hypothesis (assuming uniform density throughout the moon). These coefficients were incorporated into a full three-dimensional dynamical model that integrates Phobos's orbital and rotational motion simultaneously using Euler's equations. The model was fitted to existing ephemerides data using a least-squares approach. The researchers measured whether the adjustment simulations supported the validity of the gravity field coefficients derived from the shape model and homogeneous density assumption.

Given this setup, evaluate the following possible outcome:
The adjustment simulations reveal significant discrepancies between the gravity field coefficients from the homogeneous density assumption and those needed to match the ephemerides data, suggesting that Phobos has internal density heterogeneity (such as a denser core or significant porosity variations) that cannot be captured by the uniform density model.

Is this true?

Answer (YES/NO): NO